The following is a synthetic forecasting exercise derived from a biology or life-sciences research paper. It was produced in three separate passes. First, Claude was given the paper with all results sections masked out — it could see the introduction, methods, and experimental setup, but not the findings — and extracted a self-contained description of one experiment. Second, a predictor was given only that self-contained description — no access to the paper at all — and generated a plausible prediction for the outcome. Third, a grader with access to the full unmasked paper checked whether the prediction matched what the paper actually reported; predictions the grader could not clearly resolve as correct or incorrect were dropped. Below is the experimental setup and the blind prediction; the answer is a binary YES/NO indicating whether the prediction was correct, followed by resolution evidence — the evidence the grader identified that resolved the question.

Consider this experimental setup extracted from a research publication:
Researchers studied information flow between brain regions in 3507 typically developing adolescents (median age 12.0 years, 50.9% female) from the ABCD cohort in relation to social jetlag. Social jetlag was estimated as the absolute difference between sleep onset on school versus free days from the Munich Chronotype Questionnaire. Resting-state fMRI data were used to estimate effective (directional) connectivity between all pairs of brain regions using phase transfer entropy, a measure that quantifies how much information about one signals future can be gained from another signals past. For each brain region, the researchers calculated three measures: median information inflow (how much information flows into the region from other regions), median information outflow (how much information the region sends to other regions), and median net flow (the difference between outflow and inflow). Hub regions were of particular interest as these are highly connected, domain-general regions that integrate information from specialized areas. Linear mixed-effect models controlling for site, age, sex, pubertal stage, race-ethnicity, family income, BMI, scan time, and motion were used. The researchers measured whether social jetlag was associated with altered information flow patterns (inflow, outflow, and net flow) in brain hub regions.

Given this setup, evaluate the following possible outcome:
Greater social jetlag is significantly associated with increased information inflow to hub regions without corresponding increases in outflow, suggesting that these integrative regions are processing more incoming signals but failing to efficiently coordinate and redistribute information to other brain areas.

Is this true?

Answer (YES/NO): NO